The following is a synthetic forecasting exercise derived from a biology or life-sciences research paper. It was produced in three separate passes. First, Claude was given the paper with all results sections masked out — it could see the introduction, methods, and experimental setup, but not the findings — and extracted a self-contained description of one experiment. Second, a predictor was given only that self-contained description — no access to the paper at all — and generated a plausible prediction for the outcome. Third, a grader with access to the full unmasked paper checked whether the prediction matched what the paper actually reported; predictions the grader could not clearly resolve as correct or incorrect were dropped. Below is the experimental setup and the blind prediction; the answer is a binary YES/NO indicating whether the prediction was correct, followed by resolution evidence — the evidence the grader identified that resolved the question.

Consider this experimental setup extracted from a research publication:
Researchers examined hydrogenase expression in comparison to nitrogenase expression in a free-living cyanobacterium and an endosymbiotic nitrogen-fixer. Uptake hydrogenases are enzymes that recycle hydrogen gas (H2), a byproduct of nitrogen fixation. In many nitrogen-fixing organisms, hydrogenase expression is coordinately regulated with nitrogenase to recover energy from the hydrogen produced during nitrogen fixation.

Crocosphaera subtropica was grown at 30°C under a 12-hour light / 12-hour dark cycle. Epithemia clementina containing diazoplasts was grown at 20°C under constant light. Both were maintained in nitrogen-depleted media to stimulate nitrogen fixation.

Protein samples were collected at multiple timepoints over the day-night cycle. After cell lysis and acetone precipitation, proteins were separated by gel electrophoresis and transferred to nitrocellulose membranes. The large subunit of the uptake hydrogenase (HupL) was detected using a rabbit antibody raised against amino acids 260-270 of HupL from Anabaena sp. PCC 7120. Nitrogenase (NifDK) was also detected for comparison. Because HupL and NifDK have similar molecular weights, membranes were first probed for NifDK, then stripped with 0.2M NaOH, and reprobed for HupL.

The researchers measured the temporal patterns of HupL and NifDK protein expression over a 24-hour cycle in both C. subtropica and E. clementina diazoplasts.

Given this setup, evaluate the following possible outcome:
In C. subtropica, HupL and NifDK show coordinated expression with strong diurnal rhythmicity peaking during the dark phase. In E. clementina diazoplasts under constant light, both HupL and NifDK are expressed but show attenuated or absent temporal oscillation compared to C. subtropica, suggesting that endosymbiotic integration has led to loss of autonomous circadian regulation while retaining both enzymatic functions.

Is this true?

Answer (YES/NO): YES